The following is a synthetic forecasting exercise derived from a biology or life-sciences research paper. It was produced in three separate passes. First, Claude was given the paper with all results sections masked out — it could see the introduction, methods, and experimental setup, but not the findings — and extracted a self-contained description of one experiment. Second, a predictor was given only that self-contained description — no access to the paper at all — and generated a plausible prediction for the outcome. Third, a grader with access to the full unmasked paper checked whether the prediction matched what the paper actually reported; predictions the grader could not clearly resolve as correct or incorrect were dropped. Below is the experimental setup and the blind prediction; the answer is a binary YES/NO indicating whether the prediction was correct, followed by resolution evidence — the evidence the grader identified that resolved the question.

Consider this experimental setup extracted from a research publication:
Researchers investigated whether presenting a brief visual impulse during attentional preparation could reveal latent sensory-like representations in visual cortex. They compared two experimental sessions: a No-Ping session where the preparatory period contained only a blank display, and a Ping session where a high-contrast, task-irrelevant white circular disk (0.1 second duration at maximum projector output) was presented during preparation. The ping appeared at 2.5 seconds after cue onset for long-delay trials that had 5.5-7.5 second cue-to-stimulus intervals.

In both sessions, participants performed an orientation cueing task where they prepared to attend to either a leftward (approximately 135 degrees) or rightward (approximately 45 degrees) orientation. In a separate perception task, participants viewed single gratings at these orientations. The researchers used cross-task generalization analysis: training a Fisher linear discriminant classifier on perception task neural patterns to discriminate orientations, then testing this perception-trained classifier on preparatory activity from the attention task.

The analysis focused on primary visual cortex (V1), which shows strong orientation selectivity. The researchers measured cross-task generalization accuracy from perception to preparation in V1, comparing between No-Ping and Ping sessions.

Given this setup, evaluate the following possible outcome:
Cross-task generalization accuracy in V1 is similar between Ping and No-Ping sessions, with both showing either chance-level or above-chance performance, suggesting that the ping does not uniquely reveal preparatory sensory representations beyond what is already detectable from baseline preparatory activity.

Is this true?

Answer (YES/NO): NO